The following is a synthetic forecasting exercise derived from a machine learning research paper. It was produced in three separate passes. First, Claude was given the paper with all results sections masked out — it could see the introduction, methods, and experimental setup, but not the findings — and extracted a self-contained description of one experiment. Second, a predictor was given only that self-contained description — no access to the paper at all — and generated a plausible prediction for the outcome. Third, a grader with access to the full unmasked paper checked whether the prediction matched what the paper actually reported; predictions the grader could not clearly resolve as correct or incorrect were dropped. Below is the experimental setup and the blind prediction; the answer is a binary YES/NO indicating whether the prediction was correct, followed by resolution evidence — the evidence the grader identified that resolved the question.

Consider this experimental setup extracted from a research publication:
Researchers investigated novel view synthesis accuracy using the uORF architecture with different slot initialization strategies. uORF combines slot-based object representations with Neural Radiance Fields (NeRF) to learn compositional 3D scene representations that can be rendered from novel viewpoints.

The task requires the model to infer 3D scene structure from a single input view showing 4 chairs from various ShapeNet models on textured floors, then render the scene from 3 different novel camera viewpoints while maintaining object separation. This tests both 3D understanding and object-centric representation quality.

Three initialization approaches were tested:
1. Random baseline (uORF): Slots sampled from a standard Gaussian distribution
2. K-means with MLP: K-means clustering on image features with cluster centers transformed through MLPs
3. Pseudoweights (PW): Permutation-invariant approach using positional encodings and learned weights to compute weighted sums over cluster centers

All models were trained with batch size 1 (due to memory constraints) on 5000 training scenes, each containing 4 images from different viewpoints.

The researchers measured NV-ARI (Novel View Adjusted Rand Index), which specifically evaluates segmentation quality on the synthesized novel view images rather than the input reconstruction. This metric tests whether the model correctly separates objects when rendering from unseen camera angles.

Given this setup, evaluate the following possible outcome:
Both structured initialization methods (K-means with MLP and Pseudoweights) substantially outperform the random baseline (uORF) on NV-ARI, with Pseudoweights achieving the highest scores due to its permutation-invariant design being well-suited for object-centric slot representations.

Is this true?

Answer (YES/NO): NO